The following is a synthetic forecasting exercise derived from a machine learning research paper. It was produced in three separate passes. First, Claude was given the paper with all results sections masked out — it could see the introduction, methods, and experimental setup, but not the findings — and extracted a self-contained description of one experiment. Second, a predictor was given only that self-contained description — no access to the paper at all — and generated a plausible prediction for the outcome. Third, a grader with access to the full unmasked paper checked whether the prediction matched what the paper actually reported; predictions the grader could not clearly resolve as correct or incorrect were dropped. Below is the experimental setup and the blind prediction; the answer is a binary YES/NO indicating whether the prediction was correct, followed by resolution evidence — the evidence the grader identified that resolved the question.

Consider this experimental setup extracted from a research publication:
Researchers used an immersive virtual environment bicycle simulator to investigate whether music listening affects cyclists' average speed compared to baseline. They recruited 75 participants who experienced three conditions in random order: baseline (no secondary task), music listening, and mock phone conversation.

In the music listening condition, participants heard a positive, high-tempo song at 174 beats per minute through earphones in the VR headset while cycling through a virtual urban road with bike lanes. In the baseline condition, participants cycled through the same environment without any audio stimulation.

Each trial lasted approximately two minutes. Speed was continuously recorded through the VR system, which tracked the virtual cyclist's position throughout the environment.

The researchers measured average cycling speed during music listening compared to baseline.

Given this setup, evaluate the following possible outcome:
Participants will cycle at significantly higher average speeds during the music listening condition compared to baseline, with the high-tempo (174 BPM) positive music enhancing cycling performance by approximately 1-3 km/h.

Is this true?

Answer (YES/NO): NO